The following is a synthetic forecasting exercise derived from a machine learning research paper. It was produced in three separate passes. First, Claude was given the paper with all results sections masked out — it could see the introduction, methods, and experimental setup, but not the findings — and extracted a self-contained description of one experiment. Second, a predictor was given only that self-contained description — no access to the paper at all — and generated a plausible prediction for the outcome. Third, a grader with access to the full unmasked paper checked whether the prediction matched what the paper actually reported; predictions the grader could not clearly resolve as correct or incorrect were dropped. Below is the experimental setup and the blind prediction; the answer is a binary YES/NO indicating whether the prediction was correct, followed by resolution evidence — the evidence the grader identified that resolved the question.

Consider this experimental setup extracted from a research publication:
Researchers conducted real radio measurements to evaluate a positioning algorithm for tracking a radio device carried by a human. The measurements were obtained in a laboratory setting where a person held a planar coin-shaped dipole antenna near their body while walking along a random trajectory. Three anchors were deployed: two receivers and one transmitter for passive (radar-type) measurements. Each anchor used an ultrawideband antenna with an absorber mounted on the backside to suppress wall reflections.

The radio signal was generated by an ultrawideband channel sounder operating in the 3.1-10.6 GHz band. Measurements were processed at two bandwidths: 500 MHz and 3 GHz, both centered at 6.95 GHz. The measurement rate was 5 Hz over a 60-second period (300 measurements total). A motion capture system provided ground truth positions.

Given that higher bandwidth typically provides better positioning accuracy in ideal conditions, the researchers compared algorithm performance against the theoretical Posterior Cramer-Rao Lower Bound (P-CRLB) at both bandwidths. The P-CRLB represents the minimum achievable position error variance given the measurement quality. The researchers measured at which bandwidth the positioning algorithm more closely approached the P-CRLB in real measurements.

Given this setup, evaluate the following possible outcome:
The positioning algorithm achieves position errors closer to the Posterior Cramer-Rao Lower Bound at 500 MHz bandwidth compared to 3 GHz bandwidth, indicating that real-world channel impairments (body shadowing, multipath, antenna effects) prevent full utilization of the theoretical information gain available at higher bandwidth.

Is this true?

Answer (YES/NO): YES